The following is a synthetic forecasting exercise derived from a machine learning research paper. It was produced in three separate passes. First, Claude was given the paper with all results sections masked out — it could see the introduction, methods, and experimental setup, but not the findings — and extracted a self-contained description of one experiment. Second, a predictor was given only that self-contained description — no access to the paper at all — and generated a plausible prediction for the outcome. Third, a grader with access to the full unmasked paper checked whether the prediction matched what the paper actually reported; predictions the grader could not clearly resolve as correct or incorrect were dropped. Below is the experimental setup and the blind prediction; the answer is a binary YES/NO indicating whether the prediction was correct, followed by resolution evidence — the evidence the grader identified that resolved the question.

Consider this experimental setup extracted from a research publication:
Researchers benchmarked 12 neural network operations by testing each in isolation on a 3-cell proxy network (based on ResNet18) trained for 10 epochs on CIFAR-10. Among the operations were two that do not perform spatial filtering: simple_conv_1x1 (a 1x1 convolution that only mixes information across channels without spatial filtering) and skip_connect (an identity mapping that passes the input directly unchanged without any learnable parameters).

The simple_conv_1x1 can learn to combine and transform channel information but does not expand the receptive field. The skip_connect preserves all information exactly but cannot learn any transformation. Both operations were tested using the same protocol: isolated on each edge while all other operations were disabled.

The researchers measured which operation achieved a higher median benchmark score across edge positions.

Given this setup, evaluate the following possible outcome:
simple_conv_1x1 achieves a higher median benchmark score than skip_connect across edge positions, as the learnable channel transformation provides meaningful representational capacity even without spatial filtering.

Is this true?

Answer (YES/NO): YES